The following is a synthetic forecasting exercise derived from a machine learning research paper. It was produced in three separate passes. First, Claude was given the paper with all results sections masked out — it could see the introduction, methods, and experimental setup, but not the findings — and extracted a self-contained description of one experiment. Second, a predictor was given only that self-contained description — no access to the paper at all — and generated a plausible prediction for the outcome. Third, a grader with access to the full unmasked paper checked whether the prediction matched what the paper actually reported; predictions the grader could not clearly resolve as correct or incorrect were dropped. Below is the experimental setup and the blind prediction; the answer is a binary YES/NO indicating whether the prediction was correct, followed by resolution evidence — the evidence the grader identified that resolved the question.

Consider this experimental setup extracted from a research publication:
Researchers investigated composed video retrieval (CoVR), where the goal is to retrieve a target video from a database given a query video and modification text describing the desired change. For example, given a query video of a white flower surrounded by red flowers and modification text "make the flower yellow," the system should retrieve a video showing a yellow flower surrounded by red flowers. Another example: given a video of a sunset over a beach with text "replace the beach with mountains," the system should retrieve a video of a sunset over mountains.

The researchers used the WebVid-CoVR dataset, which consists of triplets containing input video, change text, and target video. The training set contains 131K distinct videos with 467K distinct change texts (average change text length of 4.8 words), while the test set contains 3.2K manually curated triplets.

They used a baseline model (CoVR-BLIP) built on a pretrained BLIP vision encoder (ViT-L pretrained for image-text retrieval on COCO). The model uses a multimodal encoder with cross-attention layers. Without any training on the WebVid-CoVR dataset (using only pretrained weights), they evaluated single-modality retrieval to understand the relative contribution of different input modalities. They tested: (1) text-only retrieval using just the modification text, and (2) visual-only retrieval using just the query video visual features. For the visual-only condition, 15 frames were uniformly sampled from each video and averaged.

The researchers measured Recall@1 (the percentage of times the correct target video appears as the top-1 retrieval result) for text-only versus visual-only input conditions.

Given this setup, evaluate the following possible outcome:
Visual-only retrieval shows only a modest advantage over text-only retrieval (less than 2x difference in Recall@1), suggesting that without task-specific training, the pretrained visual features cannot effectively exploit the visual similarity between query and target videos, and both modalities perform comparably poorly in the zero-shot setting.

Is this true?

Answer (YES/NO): YES